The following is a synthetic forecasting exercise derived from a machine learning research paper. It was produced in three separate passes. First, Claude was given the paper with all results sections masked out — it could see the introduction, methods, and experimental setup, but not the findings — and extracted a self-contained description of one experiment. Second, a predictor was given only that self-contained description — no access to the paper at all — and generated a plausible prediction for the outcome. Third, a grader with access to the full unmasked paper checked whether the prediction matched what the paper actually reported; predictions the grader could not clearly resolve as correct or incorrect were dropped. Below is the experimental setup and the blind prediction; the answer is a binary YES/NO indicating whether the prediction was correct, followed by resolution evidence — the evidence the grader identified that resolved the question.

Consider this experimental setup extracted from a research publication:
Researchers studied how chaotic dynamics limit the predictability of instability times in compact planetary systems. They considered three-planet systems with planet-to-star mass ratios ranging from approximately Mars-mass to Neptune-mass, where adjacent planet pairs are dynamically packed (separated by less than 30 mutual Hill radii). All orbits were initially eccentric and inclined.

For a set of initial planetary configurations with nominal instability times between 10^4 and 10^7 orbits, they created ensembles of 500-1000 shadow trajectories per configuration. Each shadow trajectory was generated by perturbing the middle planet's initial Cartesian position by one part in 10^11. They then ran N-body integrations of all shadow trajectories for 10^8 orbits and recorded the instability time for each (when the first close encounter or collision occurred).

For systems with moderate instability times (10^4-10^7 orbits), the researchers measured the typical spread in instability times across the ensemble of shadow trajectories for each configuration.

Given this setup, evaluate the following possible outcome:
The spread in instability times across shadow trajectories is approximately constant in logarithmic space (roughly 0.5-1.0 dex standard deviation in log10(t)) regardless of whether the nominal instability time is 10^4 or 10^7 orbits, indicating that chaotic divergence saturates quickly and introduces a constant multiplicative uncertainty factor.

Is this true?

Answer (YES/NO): NO